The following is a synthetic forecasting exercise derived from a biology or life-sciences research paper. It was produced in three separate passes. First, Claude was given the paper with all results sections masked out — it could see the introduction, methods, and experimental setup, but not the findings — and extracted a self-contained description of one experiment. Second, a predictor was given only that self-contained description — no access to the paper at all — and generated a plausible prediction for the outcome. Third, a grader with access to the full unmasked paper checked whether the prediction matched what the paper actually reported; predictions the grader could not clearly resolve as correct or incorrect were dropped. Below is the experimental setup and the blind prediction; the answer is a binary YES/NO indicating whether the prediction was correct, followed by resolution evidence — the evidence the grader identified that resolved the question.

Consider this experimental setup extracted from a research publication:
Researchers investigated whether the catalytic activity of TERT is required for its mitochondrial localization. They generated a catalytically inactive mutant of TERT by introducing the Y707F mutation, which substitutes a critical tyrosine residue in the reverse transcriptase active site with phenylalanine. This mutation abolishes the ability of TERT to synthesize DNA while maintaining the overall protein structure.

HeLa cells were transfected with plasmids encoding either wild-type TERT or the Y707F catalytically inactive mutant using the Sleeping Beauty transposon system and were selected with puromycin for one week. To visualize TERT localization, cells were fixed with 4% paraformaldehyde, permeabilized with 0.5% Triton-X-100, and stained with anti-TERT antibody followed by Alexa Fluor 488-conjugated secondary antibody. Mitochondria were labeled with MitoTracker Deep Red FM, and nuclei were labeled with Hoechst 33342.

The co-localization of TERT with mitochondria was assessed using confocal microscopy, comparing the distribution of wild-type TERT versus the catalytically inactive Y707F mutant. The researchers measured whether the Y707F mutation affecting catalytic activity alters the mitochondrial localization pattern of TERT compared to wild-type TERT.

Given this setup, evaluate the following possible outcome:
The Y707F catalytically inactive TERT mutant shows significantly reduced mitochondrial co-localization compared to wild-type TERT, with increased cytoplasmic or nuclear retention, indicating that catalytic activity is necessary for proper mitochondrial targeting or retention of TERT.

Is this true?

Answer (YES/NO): NO